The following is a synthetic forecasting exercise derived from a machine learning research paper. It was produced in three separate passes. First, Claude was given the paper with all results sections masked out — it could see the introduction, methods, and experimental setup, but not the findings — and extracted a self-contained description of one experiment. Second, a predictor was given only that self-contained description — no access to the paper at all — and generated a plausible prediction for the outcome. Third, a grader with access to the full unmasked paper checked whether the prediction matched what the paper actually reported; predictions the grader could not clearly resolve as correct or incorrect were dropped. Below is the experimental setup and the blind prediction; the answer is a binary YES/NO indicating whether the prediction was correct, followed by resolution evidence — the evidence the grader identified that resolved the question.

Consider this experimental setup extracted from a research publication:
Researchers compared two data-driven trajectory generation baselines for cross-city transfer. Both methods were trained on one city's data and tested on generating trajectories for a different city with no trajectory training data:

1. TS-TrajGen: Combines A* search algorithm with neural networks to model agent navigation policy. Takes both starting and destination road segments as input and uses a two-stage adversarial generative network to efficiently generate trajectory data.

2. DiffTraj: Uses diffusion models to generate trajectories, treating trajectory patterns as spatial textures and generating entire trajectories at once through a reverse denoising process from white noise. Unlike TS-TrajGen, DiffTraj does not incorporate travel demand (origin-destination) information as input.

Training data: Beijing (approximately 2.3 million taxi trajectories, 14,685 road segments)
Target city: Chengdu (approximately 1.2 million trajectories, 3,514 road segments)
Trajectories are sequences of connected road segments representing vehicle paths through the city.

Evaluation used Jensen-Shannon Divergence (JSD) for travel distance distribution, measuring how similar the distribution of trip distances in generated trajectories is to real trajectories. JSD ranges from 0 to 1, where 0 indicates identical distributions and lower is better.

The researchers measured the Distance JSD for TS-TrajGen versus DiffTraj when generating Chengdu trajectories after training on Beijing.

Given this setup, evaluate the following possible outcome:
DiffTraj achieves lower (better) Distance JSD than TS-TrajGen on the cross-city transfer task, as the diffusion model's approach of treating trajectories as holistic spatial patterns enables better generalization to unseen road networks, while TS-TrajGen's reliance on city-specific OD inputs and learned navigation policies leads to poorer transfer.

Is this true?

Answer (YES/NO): NO